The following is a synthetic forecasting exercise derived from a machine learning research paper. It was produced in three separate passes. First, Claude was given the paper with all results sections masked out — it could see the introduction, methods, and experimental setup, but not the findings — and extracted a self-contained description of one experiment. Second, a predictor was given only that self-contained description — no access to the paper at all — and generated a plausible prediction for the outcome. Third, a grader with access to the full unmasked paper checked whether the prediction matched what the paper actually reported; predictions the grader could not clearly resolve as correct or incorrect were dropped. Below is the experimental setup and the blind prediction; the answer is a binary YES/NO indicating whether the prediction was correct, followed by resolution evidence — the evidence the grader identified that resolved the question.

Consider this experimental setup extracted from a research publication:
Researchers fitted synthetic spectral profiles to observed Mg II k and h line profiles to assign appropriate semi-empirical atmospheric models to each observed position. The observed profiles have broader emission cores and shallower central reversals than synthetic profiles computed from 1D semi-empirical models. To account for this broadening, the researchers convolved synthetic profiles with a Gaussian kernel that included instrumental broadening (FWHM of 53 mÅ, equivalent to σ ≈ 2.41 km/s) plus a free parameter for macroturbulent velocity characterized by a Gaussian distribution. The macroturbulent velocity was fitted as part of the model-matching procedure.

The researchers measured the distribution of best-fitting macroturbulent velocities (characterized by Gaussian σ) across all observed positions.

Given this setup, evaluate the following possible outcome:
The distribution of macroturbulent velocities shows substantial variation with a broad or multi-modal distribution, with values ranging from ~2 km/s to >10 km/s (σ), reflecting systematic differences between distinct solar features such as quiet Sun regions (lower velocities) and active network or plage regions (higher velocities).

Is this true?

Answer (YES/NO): NO